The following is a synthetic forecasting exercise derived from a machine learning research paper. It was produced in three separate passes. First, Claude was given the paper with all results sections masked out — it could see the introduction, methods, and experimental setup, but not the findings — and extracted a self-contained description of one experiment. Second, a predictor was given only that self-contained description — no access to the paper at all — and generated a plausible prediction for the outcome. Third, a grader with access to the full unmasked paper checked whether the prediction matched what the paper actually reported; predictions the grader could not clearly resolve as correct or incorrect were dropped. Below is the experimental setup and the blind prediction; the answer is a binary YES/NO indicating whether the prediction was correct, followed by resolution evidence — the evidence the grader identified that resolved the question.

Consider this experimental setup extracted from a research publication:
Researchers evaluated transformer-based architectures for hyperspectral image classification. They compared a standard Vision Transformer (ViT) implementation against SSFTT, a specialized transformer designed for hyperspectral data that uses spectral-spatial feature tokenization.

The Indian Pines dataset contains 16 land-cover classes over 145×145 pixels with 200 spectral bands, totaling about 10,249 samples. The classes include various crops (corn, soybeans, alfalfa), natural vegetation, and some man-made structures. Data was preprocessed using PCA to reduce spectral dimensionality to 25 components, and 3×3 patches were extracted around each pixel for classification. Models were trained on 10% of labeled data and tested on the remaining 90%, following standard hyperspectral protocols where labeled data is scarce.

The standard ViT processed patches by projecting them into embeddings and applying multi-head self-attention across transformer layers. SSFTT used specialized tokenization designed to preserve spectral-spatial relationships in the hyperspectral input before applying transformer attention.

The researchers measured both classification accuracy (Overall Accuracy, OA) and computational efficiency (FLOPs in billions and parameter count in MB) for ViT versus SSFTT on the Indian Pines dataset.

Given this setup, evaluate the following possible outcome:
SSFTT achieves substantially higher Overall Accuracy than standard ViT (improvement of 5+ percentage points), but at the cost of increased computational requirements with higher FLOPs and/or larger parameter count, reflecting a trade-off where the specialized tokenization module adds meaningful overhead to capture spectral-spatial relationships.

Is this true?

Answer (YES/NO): NO